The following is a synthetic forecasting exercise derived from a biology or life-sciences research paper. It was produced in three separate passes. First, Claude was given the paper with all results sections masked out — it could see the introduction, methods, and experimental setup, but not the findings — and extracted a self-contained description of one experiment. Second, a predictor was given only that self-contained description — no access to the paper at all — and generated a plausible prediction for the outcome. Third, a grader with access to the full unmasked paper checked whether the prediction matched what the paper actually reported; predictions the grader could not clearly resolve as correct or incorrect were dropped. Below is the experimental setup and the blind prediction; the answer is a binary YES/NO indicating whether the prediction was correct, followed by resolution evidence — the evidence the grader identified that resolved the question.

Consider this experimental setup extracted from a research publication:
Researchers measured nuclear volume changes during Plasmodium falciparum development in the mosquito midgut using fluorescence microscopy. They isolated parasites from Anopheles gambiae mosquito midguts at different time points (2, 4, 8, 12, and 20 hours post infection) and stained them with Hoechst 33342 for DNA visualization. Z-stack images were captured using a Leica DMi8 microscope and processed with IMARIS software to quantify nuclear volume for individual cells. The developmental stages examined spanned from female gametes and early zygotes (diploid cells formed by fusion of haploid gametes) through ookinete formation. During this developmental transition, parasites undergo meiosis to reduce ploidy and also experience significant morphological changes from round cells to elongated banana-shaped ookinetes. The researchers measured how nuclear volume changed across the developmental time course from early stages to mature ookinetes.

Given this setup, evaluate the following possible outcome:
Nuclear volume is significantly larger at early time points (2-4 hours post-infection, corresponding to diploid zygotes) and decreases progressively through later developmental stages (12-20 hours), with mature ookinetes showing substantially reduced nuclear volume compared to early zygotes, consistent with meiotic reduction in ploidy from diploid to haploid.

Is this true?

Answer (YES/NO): NO